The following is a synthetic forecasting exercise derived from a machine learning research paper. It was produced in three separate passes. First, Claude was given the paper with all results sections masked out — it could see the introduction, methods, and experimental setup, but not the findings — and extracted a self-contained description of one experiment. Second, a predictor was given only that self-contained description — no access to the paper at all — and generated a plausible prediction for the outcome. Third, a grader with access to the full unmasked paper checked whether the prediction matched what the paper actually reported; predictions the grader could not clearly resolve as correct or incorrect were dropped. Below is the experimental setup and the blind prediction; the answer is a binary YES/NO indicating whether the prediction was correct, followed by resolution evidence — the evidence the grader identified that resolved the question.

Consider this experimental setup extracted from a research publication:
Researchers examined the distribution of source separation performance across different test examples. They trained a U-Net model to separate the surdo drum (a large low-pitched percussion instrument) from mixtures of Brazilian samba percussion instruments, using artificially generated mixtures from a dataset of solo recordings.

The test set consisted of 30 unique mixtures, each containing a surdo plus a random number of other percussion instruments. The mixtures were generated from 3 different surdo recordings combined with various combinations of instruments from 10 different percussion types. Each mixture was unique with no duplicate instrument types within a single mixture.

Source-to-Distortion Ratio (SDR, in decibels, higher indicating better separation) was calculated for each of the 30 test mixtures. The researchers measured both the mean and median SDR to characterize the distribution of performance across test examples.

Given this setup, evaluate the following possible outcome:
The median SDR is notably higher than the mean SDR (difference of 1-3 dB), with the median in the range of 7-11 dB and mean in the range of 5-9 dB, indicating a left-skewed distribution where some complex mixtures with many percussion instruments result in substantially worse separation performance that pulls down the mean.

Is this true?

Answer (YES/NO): NO